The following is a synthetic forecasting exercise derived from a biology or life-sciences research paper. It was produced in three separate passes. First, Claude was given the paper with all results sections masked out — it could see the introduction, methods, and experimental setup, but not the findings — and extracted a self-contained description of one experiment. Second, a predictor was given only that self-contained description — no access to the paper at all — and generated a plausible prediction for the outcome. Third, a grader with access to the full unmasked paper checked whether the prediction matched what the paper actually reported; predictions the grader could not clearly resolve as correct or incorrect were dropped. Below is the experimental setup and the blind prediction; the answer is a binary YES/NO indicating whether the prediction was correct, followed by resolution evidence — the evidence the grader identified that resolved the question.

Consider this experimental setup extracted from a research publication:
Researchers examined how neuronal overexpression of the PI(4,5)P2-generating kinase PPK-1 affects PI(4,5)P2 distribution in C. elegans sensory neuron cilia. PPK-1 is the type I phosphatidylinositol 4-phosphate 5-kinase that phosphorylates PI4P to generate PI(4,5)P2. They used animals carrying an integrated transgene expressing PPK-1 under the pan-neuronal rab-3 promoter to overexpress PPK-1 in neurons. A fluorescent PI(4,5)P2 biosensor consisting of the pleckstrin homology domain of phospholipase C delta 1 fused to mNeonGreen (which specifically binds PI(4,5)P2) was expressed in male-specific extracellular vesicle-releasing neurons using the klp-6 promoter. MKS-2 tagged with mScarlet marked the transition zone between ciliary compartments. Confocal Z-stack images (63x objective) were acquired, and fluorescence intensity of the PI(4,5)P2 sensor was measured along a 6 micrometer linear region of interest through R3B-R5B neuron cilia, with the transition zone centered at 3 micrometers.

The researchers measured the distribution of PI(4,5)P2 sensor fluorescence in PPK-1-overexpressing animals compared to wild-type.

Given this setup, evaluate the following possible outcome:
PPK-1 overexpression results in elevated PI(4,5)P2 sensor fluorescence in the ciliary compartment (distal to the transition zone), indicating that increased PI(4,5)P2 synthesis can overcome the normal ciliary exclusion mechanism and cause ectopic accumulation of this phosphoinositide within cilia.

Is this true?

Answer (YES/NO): NO